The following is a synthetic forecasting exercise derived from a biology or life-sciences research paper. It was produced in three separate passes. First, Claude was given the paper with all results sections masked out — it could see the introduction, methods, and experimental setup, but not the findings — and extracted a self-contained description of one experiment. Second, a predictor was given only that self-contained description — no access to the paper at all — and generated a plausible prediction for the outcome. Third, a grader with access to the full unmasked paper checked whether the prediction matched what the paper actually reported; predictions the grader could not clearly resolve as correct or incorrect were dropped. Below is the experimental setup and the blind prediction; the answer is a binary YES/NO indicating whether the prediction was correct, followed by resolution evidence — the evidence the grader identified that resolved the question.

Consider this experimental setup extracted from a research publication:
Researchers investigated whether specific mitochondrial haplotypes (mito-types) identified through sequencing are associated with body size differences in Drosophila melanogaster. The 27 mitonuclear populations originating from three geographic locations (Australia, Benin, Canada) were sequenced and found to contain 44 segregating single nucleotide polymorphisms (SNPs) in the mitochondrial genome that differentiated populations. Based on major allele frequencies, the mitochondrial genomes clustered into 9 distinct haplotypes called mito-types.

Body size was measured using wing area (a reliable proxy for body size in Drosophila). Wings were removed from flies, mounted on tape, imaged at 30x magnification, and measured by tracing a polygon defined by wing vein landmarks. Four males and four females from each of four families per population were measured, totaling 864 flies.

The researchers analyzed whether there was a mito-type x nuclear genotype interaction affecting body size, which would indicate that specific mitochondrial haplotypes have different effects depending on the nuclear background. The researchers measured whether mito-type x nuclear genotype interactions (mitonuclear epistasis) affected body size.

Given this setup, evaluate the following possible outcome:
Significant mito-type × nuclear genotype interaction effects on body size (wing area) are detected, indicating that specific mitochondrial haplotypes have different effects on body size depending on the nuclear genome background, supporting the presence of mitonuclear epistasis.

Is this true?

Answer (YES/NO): YES